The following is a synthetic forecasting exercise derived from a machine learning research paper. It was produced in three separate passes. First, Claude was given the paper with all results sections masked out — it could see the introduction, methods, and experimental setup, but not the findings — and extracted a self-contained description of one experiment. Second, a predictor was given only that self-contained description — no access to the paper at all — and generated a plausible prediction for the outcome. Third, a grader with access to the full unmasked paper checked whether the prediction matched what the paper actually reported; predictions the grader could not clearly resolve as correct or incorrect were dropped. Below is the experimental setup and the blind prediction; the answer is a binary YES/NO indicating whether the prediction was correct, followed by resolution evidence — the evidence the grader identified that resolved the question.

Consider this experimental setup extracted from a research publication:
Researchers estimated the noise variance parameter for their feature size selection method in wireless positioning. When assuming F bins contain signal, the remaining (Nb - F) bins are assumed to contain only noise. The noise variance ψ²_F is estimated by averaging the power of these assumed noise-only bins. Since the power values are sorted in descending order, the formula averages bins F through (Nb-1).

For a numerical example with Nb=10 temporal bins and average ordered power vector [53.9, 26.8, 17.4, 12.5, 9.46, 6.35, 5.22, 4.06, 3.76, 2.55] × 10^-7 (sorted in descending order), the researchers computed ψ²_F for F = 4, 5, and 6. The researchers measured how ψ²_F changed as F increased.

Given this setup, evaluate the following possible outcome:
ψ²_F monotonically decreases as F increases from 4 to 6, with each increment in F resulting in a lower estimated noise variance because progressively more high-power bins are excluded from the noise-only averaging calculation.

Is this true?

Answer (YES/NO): YES